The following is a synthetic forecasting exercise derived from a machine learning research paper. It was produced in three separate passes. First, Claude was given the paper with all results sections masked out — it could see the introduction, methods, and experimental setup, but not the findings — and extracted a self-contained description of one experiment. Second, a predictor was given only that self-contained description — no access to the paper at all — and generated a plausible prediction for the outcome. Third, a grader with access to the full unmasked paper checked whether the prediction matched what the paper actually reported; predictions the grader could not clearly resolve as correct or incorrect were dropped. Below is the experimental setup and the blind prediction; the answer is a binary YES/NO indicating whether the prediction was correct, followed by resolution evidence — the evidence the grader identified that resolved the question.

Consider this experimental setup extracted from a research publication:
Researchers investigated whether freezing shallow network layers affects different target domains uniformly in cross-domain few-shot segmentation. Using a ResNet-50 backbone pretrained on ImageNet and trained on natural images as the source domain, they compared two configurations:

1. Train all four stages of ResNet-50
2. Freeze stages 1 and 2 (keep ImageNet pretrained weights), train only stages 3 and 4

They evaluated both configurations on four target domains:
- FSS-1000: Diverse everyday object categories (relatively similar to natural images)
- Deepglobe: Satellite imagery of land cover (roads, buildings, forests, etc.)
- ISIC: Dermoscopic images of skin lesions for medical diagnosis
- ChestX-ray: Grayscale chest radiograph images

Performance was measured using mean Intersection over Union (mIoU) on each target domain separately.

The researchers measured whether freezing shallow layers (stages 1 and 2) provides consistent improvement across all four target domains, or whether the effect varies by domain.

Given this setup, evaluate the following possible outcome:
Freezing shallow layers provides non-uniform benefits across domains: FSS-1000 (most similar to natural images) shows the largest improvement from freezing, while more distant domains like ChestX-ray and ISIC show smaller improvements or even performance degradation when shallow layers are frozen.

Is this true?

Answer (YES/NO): NO